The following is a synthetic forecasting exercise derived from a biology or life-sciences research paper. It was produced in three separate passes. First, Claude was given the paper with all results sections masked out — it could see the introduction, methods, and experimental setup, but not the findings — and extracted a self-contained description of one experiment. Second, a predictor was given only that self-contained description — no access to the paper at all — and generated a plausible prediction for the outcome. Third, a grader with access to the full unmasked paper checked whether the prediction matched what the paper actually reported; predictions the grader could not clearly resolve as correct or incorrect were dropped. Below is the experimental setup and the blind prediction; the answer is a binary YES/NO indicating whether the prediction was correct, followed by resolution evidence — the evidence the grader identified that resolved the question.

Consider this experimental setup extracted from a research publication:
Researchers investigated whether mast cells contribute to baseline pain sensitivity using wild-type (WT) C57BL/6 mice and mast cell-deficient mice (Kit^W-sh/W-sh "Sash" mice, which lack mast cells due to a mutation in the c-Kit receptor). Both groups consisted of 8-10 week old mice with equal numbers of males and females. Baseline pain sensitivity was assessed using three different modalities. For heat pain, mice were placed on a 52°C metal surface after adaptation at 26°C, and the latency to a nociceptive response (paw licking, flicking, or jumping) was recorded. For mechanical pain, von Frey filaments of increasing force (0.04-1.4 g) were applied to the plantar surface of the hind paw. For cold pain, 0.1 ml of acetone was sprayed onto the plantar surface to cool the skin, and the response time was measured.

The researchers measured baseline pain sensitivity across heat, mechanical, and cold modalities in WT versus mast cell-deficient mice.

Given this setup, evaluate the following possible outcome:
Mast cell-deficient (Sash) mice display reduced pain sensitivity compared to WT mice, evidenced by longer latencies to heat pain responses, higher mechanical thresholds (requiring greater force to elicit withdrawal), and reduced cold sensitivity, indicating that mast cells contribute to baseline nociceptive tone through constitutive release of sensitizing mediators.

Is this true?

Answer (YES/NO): NO